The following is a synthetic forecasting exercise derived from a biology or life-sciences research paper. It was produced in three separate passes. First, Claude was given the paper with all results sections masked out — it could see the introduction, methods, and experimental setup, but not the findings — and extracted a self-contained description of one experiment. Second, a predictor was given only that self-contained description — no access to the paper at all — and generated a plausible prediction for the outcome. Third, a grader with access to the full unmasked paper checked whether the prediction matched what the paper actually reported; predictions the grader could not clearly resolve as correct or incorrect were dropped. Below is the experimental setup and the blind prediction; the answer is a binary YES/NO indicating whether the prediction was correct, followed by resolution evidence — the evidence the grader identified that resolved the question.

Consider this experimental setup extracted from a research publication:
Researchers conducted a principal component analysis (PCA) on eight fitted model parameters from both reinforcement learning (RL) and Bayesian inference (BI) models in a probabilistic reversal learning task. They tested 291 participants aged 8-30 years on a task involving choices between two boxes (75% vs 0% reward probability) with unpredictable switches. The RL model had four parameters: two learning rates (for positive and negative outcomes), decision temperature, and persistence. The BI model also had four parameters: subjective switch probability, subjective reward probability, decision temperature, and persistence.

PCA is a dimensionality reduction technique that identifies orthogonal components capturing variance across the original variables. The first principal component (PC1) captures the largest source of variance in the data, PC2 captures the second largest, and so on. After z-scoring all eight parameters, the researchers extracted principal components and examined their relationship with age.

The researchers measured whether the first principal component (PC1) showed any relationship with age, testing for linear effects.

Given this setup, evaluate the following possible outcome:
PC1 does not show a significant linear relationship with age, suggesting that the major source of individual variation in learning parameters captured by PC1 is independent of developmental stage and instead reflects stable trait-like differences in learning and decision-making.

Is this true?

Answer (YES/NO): NO